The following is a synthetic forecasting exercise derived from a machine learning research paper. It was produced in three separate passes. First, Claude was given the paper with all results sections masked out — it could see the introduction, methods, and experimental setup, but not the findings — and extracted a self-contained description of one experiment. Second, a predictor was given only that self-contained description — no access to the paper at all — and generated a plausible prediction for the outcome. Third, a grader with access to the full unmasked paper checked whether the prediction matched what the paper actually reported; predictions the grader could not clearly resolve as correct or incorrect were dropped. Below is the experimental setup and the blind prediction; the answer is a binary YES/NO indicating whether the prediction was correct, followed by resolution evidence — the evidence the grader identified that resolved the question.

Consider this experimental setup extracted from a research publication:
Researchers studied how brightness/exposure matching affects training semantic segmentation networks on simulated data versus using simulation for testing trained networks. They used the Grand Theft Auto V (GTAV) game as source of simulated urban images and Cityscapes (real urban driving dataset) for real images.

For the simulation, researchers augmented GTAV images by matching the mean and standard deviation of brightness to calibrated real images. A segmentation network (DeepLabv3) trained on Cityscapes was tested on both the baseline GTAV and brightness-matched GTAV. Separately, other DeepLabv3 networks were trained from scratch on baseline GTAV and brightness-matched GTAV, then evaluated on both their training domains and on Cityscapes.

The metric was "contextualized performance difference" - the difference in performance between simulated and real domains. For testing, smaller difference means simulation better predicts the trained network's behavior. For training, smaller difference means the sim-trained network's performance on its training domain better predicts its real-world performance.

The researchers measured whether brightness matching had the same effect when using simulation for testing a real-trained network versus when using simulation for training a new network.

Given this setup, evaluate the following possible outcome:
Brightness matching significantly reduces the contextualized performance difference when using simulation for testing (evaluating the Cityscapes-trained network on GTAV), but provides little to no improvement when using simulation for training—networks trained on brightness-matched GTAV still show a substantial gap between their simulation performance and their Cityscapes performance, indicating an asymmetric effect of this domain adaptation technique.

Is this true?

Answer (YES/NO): NO